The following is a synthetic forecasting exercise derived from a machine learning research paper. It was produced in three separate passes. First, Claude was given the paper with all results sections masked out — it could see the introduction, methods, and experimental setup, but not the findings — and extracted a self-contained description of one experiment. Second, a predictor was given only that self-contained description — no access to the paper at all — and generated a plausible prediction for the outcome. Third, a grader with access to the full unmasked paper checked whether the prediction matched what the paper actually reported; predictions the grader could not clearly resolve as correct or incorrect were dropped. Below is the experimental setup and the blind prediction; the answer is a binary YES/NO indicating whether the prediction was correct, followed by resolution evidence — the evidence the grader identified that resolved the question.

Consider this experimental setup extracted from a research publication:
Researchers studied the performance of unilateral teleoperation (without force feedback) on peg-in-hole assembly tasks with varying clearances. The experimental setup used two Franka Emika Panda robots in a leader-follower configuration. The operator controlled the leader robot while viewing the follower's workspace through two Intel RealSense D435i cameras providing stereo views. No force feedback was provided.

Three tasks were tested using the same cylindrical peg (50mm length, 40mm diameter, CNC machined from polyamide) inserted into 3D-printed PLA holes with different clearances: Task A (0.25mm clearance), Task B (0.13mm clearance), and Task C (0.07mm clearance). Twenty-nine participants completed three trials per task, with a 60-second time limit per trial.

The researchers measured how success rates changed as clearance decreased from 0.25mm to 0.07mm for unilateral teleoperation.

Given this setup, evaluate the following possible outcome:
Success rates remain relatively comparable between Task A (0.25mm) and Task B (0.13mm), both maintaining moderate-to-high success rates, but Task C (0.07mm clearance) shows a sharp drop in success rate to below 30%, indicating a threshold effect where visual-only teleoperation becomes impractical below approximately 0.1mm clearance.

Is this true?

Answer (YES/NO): NO